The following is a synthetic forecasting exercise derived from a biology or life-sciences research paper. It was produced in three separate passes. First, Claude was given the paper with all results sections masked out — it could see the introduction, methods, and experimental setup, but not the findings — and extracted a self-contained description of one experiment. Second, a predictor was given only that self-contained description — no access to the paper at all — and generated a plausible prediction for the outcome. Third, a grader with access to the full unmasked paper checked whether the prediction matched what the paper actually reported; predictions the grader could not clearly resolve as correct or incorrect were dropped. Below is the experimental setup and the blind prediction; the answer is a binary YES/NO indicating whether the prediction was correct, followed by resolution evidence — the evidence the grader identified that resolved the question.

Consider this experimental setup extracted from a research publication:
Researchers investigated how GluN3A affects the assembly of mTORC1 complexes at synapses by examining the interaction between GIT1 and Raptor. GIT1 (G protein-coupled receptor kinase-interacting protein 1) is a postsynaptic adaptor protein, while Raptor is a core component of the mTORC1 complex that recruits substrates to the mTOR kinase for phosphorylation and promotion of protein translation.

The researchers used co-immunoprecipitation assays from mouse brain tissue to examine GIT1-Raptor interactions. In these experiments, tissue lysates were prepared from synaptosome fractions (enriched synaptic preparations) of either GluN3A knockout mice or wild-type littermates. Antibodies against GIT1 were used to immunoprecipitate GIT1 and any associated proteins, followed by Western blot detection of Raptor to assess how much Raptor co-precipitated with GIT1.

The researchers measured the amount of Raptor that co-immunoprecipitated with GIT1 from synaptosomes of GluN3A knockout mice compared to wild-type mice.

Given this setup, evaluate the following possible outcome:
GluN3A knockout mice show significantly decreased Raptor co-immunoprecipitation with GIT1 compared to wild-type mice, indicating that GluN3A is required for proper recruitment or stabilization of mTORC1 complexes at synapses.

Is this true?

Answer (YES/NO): NO